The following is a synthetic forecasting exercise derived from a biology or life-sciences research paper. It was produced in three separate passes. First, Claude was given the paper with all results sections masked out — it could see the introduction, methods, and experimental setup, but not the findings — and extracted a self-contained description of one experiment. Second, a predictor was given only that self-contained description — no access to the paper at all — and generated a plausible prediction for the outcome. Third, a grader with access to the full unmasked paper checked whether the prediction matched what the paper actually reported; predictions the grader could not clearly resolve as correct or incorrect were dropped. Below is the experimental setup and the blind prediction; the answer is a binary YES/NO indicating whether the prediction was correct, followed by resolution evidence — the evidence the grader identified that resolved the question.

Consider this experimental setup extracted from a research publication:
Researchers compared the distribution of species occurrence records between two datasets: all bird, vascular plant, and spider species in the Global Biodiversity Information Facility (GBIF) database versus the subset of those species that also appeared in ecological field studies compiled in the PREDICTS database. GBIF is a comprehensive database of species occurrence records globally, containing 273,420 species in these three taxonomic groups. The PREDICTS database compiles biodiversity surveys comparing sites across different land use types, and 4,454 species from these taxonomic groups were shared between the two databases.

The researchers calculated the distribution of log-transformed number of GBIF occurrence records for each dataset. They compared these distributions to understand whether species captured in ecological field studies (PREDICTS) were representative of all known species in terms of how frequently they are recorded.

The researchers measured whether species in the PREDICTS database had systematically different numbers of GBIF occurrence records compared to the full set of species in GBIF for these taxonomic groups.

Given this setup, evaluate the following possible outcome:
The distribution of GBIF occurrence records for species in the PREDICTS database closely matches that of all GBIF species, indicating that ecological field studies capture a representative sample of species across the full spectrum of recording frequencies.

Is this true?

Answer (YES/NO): NO